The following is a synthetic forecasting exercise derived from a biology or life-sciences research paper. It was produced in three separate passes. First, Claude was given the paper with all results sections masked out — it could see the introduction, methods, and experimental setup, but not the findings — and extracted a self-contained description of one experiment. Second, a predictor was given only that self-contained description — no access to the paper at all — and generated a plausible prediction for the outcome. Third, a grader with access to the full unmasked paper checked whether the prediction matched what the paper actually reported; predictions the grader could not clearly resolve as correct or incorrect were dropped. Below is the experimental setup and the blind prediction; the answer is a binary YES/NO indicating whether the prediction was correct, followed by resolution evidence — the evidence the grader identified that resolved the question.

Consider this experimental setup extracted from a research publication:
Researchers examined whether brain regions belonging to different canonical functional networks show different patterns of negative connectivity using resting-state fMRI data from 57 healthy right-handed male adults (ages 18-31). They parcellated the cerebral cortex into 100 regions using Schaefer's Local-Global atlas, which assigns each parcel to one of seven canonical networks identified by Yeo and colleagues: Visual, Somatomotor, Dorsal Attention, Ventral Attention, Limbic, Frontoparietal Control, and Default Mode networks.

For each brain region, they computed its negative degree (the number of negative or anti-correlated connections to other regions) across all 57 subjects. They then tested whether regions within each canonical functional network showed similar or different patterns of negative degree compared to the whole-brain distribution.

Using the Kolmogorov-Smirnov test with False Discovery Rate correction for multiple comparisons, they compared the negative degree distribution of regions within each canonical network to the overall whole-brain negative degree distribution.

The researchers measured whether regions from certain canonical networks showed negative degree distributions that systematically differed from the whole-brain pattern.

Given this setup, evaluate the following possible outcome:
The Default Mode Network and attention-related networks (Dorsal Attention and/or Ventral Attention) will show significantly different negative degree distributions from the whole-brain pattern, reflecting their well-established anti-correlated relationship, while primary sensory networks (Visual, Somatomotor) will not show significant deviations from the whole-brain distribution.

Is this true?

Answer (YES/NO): NO